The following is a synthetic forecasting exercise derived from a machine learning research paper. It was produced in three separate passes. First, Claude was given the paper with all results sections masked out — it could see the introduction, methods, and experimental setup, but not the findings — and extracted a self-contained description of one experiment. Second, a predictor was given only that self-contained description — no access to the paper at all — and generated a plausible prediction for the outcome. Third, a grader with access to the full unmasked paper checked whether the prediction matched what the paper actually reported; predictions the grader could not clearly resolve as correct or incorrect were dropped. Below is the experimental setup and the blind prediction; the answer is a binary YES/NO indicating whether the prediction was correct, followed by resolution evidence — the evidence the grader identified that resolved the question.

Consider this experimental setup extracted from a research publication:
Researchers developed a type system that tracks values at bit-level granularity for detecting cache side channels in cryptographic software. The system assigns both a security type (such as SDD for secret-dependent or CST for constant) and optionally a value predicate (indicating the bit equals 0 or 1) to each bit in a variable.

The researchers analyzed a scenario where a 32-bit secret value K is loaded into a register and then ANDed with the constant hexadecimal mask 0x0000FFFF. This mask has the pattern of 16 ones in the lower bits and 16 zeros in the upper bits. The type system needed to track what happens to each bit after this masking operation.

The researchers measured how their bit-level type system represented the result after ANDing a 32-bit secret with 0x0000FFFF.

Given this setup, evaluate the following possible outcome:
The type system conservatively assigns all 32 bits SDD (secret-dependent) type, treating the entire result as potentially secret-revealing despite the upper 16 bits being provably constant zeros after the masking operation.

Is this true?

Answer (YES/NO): NO